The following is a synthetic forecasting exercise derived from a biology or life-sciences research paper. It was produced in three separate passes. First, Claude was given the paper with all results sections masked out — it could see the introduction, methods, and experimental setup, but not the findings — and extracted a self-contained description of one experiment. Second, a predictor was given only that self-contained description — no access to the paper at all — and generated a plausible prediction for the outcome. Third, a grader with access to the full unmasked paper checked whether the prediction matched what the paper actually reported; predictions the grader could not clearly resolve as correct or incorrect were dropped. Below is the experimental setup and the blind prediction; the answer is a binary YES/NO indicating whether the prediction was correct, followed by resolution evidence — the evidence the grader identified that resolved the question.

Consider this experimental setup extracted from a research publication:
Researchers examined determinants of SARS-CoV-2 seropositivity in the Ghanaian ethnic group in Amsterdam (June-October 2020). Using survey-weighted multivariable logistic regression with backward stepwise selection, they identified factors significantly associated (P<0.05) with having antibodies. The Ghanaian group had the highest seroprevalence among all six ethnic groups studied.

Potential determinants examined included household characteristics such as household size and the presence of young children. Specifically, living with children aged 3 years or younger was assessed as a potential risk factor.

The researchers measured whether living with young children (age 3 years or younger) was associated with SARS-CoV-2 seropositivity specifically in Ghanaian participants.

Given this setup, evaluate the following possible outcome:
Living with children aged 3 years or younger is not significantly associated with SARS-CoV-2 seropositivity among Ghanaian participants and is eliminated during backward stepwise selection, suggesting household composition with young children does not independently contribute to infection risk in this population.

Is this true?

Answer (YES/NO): NO